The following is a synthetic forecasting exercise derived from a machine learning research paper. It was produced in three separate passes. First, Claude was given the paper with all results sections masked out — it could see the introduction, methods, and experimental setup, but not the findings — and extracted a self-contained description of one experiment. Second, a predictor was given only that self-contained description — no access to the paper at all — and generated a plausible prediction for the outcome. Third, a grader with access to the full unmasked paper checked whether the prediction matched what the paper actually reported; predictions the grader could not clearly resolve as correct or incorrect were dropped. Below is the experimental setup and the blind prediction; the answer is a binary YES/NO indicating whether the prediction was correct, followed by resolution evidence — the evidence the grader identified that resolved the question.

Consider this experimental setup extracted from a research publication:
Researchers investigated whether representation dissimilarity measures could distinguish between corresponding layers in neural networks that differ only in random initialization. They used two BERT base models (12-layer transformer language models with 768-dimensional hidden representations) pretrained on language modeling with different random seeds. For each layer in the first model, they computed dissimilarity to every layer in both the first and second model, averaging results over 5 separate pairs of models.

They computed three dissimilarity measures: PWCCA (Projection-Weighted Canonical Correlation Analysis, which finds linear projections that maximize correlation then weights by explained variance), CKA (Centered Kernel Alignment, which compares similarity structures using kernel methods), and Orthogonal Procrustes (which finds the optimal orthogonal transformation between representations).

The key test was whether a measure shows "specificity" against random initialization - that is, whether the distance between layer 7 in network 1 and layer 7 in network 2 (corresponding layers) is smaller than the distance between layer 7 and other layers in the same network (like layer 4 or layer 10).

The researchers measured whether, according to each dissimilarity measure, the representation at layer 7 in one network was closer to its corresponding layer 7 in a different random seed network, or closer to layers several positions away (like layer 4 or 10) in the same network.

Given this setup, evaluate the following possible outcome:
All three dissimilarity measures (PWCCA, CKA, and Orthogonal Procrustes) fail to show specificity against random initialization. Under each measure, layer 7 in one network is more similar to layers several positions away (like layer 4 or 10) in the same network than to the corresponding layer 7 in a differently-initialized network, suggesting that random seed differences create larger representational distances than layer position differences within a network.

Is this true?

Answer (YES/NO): NO